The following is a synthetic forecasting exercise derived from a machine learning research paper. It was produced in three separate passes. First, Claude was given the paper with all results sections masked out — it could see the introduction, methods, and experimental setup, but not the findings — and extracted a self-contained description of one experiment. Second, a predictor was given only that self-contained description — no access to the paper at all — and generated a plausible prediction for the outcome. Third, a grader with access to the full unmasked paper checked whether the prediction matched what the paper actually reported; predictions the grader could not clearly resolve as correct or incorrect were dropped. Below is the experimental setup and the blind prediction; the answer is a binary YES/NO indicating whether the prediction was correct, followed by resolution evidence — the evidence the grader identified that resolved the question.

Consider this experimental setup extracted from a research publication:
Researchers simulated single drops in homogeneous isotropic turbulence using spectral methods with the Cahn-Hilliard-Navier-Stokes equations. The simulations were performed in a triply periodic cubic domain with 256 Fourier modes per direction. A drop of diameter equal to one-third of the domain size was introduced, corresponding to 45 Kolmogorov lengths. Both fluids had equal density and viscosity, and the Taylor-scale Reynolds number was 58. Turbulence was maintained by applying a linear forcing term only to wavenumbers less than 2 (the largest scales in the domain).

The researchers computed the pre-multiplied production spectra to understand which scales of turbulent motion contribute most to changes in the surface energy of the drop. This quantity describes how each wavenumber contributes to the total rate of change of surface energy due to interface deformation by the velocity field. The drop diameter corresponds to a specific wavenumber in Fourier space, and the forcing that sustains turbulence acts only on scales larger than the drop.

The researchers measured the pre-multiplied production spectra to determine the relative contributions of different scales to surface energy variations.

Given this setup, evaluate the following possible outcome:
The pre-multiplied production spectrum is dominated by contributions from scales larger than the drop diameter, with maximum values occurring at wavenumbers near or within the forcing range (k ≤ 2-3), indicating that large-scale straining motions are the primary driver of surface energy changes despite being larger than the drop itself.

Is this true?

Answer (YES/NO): NO